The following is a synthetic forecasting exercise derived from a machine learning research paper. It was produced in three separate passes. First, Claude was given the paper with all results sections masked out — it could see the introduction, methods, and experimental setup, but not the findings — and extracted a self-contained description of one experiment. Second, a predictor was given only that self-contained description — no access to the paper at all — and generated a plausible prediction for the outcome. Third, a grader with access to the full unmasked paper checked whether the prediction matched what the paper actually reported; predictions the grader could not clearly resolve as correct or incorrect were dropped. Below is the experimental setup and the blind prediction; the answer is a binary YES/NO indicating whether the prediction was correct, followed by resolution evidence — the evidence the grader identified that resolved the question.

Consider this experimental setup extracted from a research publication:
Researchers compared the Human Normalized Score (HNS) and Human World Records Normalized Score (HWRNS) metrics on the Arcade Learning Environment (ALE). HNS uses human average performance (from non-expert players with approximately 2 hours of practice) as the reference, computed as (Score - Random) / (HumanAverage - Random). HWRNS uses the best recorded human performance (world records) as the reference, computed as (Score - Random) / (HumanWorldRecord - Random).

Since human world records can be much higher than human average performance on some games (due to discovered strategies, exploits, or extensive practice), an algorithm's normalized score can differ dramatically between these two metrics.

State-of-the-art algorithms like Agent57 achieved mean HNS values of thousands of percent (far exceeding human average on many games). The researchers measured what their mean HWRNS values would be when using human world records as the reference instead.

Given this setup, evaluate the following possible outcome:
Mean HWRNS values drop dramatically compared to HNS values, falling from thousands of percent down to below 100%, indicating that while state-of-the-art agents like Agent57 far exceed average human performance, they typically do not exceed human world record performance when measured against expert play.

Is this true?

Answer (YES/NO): NO